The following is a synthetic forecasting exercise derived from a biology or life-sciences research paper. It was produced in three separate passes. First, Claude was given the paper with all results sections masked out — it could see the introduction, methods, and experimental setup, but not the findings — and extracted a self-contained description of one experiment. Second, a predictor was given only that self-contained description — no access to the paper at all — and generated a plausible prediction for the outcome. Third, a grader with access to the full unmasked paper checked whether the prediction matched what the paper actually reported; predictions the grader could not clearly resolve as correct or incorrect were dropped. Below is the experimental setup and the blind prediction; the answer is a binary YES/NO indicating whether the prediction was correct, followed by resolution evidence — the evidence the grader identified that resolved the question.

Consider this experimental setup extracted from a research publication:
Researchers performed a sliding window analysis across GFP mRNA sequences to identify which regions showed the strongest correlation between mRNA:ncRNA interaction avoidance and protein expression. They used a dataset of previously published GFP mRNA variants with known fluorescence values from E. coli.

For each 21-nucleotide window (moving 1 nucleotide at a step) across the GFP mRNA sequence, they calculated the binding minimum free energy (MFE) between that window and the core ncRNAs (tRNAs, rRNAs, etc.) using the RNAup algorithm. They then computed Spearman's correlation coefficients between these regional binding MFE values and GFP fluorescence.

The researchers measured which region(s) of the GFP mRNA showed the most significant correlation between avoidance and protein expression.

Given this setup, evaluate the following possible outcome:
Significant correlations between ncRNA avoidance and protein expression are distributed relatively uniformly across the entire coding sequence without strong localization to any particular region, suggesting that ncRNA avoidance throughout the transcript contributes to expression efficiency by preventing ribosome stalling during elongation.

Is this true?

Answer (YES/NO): NO